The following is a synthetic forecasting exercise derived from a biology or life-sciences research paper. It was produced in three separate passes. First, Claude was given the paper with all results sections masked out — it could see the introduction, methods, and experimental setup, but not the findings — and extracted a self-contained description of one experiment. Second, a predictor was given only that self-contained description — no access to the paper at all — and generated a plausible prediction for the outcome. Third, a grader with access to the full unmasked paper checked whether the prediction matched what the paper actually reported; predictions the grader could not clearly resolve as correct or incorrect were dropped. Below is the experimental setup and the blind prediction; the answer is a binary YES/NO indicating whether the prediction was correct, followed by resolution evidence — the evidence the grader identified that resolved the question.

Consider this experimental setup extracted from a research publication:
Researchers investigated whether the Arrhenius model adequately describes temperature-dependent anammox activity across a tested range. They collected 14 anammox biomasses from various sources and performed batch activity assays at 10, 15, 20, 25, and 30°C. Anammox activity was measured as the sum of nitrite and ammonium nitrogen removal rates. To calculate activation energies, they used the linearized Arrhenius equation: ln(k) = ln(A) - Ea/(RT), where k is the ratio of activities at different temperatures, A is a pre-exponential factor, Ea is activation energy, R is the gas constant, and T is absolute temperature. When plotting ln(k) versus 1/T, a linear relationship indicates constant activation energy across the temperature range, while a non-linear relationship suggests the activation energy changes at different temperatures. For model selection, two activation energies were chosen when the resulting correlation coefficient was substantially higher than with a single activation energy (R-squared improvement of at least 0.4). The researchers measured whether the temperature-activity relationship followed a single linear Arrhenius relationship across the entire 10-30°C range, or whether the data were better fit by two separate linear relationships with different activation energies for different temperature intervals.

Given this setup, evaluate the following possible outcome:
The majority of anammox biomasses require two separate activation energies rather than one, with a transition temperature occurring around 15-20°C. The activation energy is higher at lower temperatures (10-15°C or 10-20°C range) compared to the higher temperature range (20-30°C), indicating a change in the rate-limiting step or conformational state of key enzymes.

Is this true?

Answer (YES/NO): NO